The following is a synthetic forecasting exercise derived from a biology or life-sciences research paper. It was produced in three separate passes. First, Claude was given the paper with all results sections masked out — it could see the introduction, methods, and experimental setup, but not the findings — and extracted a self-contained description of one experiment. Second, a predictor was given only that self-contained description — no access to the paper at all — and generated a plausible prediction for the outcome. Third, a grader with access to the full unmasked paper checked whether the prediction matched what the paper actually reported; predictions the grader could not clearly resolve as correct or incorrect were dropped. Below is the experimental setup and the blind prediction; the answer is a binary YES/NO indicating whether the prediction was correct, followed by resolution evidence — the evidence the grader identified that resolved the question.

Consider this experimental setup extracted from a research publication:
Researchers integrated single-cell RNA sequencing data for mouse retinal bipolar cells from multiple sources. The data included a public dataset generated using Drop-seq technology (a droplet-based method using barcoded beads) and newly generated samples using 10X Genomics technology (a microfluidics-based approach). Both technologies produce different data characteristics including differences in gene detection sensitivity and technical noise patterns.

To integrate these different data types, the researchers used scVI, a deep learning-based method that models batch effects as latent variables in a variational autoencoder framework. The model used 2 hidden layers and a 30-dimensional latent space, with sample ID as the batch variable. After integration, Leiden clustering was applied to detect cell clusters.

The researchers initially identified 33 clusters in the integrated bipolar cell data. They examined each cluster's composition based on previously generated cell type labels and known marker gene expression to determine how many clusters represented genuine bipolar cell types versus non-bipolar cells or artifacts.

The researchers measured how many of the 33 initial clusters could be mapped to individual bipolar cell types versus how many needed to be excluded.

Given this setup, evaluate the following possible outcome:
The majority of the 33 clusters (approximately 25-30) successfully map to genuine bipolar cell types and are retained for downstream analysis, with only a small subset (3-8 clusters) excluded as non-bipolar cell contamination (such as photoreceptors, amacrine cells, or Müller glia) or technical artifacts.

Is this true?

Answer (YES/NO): YES